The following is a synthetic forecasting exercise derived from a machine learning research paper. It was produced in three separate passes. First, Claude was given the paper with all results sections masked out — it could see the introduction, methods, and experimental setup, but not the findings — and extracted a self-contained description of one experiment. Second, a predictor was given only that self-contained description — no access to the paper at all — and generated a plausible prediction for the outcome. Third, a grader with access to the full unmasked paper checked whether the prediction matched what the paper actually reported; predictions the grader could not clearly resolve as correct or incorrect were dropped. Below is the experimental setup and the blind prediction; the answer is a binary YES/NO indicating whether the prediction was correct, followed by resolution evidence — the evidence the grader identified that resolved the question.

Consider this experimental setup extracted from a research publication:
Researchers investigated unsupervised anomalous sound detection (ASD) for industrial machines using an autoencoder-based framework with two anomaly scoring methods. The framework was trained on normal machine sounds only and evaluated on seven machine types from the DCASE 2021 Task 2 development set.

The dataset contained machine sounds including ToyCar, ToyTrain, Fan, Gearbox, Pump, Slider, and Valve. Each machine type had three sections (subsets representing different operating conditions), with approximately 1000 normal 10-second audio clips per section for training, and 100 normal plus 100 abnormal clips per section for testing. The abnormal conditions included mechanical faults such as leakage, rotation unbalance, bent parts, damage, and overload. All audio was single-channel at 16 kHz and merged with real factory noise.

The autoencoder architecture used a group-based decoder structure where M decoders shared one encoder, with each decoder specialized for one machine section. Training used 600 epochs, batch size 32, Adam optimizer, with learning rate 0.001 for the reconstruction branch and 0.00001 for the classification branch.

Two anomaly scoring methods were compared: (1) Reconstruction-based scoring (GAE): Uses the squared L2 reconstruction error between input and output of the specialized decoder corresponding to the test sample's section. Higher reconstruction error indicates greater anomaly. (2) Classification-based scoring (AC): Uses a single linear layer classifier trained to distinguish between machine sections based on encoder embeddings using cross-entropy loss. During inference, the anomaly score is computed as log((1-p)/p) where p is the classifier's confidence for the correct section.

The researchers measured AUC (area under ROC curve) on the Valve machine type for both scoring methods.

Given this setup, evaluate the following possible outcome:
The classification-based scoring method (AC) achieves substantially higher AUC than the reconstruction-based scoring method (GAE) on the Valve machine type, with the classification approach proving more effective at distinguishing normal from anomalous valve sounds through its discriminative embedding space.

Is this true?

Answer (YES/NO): YES